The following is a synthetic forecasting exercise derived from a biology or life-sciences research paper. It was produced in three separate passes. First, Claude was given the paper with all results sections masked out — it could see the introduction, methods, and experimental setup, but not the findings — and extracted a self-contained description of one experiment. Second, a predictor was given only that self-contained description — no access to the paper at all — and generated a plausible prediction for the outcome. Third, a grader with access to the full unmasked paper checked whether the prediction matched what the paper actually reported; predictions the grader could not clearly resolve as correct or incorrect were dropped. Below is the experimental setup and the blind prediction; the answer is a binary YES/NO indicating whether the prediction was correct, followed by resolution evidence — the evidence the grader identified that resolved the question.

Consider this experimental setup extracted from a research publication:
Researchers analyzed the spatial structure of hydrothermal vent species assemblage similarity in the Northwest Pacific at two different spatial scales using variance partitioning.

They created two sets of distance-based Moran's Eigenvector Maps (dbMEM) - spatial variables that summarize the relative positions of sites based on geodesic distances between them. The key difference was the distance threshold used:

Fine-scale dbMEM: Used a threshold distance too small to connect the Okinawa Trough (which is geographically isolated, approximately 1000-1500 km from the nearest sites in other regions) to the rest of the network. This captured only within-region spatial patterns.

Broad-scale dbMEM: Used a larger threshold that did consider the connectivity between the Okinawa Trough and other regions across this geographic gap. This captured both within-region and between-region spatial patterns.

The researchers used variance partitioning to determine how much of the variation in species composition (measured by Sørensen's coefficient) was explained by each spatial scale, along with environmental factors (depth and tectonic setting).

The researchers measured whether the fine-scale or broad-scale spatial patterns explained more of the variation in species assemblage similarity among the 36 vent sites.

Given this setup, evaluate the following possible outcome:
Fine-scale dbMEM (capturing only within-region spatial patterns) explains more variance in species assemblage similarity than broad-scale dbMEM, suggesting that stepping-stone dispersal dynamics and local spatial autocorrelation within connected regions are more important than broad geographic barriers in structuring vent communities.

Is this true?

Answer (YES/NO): NO